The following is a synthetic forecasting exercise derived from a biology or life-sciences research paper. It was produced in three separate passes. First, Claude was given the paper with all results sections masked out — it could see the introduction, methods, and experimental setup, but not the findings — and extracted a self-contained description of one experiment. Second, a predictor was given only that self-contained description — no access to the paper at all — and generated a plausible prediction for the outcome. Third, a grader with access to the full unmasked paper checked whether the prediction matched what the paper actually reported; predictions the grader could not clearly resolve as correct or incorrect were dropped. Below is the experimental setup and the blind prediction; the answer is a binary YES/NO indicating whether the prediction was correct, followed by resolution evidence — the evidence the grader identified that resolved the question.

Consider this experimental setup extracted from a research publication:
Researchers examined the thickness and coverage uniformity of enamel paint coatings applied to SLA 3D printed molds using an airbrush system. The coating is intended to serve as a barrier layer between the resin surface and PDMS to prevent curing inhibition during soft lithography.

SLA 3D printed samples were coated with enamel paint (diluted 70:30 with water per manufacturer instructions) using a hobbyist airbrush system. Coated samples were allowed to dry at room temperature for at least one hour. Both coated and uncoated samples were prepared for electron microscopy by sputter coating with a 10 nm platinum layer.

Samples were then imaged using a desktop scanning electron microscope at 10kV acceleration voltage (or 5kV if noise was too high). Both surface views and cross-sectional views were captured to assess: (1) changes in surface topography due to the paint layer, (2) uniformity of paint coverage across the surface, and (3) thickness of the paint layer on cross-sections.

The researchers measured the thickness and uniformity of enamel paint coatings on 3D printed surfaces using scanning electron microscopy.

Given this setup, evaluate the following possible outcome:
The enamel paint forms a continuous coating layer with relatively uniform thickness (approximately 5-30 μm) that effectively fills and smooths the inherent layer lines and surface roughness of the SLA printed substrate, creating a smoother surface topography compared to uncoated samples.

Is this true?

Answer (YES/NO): NO